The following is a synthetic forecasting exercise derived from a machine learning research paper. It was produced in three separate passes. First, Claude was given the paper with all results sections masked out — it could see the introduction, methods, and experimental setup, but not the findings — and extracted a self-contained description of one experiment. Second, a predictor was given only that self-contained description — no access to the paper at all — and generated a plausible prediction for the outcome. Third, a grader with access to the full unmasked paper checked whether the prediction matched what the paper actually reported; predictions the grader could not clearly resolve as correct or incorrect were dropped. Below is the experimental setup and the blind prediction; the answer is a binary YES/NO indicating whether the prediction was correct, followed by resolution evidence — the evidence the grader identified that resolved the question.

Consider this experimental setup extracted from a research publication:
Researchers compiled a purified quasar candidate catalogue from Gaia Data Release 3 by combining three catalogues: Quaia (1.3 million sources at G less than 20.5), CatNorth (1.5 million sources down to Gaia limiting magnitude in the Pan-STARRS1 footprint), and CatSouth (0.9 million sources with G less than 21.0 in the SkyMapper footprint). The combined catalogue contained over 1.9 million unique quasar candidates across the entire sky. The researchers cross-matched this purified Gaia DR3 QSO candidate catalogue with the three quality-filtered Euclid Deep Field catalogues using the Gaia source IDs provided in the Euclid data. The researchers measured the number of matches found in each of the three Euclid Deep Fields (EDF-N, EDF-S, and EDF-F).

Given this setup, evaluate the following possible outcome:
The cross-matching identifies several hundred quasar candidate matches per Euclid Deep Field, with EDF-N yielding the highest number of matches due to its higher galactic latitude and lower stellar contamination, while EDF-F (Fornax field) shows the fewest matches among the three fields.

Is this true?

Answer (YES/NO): NO